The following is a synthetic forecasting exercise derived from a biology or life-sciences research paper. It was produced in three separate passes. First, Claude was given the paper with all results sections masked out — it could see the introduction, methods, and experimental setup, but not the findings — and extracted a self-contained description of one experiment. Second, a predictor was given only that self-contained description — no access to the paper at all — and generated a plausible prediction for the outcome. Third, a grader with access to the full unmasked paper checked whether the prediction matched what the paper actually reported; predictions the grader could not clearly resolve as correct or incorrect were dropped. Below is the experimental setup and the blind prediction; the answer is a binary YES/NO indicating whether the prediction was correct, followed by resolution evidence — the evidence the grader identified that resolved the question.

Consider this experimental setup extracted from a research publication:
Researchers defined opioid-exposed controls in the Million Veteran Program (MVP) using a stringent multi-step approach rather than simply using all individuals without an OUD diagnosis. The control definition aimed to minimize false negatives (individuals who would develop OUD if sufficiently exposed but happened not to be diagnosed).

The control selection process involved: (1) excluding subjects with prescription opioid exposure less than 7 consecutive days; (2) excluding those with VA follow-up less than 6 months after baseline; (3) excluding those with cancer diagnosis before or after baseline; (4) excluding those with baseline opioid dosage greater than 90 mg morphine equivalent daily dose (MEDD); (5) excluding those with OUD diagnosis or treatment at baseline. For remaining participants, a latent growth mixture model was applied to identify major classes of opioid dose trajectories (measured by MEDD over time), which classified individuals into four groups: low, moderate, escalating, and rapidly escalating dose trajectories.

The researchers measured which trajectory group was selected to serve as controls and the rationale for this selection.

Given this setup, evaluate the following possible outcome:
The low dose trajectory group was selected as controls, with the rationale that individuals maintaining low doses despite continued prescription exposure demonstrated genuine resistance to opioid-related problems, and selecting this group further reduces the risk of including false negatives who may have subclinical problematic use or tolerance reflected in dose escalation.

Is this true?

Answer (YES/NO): YES